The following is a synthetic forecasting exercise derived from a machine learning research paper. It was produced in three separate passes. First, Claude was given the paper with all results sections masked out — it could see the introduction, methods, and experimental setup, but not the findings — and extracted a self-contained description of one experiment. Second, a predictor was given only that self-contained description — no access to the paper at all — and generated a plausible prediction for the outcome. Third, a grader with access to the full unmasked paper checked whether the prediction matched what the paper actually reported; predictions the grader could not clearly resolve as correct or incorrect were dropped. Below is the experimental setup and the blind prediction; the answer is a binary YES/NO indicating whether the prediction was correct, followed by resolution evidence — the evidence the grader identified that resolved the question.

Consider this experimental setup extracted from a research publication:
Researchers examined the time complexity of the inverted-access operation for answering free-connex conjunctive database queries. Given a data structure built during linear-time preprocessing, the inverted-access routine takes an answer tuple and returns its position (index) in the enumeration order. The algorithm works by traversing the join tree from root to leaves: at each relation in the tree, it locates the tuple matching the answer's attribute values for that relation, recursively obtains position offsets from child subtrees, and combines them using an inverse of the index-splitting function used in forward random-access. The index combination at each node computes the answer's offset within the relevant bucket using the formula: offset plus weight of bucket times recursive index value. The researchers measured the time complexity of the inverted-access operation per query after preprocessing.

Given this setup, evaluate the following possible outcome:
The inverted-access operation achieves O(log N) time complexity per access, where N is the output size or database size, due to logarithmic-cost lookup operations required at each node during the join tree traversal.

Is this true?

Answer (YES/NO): NO